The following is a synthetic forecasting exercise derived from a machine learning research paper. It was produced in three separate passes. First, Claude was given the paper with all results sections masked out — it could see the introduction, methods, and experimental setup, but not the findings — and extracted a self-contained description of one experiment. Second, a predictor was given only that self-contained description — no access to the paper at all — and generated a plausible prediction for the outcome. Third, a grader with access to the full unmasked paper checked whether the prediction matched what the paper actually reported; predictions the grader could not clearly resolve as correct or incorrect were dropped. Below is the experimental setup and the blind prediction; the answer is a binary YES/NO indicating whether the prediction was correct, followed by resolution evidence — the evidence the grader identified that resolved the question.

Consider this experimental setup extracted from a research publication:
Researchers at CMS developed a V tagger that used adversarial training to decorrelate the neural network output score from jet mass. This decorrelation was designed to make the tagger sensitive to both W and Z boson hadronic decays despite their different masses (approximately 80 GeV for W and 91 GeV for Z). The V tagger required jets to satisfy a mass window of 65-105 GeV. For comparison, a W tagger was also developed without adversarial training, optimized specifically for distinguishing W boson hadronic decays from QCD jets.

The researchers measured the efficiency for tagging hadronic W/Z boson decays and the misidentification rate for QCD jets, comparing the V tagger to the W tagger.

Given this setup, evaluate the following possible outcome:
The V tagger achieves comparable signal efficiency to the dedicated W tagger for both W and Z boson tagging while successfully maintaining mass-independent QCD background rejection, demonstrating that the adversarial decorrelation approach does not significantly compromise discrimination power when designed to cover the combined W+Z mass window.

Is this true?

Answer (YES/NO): NO